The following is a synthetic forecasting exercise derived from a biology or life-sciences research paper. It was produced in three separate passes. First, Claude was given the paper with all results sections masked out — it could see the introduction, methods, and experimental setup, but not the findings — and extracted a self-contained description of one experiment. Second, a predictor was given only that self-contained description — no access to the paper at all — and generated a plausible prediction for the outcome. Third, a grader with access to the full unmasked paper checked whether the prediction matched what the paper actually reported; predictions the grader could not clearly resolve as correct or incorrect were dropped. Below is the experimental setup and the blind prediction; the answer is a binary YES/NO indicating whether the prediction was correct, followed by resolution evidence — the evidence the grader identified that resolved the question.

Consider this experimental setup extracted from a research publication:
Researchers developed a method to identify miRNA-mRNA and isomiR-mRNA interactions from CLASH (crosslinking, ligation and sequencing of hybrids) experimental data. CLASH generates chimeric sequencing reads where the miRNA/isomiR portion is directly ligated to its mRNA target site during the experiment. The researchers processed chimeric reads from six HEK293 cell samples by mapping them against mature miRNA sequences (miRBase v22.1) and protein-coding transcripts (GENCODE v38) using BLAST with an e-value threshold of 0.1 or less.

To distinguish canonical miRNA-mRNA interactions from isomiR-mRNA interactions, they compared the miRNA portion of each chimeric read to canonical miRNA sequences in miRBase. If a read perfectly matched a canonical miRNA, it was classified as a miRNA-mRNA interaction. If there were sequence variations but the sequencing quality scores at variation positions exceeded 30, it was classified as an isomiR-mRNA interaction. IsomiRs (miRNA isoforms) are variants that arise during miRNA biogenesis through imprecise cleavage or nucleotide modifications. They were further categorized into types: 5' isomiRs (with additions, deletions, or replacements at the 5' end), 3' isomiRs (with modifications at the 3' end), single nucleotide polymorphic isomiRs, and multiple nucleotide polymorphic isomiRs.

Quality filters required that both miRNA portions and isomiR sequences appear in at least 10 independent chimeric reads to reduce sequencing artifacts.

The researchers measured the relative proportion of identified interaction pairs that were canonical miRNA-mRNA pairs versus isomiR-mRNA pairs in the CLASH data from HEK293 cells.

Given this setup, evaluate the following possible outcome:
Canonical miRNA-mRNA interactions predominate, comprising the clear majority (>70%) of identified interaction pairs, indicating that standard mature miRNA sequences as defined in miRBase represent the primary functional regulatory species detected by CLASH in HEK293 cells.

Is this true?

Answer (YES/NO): NO